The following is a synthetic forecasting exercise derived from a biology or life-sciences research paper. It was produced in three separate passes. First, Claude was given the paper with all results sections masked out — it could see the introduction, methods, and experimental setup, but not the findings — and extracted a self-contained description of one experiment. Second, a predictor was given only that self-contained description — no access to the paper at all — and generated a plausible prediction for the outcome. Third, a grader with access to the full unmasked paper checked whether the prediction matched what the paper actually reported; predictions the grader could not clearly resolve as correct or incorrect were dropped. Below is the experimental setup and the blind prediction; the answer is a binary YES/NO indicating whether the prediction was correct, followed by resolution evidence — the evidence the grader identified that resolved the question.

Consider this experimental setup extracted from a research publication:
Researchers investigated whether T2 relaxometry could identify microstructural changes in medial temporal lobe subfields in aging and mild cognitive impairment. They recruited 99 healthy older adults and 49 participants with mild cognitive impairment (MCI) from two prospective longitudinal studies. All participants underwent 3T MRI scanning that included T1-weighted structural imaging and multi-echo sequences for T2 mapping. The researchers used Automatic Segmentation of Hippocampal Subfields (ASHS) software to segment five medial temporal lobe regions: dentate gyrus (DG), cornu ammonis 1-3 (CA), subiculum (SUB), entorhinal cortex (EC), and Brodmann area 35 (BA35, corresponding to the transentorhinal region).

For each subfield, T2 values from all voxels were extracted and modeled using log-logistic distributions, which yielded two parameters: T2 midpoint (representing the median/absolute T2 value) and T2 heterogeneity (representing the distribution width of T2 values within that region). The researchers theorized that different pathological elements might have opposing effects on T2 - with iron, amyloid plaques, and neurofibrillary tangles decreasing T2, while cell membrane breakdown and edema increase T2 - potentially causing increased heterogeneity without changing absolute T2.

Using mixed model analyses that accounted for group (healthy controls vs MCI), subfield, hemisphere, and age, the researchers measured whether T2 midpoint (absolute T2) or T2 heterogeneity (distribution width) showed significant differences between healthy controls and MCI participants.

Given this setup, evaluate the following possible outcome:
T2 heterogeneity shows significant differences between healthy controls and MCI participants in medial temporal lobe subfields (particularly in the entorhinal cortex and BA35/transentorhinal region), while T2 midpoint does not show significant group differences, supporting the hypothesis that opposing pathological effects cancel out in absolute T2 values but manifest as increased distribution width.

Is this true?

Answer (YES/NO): YES